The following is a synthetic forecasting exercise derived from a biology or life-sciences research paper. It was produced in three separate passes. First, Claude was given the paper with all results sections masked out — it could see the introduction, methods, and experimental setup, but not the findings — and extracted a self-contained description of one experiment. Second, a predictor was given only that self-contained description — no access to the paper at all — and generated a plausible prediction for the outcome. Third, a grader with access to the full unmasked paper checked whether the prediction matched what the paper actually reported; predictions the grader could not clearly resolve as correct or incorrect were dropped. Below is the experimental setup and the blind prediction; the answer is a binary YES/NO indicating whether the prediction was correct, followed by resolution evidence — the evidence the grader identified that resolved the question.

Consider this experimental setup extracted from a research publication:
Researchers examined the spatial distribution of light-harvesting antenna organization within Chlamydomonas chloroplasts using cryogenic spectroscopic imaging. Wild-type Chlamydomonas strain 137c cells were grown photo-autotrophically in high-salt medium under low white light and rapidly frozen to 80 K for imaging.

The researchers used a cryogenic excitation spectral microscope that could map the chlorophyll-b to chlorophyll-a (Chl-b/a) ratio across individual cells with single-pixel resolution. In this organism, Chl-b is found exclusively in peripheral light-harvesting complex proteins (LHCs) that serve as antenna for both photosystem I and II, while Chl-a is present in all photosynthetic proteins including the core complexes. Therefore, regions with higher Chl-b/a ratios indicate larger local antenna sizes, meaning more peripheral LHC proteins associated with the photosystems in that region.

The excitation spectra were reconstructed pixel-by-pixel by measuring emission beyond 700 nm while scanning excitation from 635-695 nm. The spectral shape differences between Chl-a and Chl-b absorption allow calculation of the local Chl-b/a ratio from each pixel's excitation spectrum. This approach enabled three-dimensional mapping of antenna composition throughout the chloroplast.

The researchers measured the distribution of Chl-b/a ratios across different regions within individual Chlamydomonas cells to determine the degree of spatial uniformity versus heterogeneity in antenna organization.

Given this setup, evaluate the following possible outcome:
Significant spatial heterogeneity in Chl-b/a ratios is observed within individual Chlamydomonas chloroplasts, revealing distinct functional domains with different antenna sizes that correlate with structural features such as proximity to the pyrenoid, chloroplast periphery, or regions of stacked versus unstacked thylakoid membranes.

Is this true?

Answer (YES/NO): YES